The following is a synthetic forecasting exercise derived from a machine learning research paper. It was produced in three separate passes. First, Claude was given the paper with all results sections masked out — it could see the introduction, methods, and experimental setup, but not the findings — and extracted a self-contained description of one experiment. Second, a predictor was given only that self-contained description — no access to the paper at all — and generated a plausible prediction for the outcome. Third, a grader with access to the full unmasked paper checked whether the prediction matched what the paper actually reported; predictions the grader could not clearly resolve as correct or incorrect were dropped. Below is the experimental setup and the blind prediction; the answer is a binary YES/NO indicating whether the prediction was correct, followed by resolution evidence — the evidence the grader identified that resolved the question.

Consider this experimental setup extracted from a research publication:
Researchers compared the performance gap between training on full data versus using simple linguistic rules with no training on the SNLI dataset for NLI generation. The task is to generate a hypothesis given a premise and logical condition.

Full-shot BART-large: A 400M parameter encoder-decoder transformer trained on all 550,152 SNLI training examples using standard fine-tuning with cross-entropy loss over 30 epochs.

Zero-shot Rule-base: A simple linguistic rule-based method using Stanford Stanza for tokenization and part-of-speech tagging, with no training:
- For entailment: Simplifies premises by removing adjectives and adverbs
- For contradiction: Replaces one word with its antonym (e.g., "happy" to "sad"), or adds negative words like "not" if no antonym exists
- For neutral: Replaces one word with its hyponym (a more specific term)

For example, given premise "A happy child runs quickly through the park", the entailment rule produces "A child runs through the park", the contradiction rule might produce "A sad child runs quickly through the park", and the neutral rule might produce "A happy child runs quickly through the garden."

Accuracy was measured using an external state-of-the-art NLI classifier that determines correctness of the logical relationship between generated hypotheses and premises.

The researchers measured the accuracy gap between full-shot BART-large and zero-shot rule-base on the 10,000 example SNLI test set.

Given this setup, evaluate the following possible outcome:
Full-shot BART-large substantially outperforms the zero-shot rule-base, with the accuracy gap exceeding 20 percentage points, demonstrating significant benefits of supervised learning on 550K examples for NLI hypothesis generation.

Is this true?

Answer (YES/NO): NO